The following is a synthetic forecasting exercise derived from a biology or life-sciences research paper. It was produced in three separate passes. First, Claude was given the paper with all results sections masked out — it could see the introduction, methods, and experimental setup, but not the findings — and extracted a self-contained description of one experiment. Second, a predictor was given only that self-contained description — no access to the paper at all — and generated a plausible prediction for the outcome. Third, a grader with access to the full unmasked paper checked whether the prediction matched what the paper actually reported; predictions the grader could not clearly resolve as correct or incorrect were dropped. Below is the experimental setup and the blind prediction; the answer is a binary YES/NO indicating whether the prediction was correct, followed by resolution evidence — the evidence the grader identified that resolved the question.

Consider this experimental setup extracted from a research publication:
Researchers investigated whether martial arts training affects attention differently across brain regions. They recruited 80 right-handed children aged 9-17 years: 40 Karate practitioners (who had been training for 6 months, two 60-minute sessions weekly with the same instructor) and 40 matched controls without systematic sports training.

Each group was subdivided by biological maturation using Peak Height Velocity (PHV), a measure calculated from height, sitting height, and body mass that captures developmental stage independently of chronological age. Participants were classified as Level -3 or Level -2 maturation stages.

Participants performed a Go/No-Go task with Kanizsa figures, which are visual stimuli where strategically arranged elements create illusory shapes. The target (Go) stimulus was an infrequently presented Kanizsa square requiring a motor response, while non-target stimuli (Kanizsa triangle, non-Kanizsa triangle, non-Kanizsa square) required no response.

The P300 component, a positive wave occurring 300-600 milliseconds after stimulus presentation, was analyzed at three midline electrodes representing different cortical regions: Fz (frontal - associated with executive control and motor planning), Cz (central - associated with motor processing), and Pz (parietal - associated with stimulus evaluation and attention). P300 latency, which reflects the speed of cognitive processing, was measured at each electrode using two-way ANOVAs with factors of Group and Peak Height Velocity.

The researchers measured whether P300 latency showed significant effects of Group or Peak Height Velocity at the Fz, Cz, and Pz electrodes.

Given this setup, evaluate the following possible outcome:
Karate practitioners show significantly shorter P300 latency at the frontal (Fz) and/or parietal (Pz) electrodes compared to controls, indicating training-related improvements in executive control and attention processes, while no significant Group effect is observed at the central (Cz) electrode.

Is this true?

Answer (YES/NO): NO